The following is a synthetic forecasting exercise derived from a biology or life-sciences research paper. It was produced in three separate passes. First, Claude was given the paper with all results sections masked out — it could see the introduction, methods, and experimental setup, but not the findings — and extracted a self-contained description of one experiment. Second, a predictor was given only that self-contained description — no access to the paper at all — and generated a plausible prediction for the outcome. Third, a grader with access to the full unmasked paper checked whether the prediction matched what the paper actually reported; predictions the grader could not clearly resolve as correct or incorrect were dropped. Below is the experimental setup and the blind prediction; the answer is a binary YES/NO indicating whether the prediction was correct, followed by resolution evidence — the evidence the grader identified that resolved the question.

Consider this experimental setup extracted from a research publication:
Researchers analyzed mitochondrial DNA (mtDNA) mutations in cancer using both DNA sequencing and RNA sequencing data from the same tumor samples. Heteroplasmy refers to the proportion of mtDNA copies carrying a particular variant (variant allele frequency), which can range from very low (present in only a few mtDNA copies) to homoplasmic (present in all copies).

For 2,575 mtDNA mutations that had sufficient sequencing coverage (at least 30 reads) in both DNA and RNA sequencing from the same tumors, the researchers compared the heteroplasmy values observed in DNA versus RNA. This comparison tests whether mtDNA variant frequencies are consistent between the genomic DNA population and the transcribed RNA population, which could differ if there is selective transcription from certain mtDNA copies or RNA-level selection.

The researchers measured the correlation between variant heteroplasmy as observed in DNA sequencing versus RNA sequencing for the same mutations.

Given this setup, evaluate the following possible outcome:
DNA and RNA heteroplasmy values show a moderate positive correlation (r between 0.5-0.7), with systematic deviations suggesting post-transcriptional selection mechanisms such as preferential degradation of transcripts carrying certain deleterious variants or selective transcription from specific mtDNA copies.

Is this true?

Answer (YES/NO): NO